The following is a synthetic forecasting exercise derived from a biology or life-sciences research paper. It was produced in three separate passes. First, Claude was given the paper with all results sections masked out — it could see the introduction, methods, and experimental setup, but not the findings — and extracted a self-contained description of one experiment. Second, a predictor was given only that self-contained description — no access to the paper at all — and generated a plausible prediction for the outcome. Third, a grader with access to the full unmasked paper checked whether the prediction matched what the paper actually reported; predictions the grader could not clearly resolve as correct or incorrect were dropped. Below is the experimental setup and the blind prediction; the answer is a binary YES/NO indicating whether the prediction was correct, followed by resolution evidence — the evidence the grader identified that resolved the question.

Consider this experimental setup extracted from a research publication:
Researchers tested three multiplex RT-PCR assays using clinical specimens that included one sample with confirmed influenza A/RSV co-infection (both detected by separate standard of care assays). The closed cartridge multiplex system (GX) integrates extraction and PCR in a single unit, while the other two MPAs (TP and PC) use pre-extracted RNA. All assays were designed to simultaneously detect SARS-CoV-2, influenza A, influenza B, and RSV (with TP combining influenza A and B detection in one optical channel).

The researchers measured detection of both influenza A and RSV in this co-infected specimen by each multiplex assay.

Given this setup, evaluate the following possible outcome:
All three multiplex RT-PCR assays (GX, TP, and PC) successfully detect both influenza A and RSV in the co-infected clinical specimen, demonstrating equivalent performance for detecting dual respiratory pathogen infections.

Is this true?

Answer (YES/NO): NO